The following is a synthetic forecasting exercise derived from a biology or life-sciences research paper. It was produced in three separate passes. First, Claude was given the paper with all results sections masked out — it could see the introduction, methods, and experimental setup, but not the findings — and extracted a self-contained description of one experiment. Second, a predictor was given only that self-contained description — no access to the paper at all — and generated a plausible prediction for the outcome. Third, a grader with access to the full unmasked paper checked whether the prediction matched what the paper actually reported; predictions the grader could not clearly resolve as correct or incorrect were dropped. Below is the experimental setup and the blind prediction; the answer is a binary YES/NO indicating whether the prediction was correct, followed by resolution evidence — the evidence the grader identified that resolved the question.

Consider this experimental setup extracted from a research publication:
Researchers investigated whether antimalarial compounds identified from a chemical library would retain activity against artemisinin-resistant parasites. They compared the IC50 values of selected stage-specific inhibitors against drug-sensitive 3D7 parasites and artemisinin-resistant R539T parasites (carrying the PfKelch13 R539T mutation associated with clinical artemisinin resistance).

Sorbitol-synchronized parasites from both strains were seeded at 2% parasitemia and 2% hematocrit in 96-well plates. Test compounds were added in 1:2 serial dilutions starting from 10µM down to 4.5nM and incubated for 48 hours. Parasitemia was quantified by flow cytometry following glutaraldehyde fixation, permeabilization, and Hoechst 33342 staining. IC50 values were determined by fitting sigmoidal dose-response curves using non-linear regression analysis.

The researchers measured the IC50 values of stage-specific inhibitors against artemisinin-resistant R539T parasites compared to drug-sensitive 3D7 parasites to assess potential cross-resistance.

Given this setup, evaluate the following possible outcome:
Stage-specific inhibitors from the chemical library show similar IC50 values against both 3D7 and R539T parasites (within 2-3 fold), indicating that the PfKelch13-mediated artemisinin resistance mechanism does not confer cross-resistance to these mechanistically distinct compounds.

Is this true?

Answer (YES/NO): NO